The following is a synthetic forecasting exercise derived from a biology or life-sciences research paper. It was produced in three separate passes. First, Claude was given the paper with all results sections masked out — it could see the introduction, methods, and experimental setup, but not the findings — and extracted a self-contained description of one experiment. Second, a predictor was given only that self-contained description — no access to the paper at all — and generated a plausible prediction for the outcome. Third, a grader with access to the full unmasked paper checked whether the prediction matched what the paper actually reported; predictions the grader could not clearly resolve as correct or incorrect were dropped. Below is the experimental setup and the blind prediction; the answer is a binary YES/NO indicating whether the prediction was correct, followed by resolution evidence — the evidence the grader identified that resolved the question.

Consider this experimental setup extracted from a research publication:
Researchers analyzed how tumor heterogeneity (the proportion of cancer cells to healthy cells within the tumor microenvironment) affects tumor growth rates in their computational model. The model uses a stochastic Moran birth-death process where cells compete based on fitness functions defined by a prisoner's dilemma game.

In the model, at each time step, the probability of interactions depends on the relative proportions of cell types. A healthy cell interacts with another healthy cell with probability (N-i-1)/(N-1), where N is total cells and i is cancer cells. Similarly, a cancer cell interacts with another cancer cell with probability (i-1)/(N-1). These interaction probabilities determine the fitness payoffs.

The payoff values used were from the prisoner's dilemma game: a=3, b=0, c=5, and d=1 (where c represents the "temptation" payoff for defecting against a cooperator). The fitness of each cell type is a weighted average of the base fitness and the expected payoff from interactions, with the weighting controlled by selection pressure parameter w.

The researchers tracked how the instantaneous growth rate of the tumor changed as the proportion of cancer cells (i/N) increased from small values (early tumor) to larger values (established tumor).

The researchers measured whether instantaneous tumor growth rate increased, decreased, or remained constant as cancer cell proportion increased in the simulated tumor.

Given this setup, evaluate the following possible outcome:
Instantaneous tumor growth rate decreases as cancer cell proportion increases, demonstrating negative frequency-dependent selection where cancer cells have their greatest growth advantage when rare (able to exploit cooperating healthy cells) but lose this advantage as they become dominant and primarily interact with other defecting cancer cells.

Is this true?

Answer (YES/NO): YES